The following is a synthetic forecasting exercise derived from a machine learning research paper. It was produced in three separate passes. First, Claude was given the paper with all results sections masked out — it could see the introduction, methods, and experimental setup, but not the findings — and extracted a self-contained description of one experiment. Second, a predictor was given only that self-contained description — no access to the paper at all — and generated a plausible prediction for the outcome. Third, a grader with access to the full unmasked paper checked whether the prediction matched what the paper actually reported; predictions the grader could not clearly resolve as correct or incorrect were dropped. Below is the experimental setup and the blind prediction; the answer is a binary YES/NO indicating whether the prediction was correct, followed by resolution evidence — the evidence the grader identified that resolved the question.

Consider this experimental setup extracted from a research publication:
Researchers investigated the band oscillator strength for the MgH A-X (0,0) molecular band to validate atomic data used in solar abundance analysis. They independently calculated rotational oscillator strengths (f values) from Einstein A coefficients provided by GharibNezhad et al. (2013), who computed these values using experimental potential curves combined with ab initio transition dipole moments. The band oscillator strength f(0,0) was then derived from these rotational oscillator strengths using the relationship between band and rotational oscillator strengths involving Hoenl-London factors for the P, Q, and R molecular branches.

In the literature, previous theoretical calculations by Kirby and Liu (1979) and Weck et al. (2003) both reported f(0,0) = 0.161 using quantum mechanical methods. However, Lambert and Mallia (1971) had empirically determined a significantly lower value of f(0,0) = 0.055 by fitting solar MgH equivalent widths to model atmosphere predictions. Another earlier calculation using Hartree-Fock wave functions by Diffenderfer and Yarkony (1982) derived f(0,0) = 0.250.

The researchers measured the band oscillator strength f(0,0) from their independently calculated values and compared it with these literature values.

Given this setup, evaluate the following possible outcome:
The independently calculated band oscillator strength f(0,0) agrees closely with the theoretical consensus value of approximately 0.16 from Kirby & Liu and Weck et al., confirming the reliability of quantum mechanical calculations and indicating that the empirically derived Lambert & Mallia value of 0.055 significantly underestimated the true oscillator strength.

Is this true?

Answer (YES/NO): YES